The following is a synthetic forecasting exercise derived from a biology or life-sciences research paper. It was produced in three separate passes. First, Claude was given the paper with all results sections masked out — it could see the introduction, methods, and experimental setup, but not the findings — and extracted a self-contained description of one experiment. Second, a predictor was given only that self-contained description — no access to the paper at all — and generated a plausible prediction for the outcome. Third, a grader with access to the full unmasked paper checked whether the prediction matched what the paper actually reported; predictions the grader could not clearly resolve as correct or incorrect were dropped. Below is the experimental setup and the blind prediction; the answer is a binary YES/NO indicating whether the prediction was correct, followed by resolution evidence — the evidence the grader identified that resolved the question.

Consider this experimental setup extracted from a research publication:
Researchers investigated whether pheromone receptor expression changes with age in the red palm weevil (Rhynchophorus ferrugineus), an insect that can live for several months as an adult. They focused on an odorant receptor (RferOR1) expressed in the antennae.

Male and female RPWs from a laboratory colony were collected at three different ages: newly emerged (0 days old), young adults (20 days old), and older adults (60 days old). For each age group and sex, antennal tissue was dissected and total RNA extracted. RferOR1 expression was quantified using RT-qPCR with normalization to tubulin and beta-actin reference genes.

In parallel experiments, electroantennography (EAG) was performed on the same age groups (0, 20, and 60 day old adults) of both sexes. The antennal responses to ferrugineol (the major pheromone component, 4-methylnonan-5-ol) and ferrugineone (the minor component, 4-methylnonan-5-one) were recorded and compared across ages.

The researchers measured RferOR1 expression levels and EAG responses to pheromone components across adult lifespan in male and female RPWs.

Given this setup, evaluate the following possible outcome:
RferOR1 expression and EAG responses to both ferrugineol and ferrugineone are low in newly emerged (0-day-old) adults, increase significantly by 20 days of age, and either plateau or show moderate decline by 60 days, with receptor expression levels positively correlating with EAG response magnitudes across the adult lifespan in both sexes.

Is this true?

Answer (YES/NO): YES